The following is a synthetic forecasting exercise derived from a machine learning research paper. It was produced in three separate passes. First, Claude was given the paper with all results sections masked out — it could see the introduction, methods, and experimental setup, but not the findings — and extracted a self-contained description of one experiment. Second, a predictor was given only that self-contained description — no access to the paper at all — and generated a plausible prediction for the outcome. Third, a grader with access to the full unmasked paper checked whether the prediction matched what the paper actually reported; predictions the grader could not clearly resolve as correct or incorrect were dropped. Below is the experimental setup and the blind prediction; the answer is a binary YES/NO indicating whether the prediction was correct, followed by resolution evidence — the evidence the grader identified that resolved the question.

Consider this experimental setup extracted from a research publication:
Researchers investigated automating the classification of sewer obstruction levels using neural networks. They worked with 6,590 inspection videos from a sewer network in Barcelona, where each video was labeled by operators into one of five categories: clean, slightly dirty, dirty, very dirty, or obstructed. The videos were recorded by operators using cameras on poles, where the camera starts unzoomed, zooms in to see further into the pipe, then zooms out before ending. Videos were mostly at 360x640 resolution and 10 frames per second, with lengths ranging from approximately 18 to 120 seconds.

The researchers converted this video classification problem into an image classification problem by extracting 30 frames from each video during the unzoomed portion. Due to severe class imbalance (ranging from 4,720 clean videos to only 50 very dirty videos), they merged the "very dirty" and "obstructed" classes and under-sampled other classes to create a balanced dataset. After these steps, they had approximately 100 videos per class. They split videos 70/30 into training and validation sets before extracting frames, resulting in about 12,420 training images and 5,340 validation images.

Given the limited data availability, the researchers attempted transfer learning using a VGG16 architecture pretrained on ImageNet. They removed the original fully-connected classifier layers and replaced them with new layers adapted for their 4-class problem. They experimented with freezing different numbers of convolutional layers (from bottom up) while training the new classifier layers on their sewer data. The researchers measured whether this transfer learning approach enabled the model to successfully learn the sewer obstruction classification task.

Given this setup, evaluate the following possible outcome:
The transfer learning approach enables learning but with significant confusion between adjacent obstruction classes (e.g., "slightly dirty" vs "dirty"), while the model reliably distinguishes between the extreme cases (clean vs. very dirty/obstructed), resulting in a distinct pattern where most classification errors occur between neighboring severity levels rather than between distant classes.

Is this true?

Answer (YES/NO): NO